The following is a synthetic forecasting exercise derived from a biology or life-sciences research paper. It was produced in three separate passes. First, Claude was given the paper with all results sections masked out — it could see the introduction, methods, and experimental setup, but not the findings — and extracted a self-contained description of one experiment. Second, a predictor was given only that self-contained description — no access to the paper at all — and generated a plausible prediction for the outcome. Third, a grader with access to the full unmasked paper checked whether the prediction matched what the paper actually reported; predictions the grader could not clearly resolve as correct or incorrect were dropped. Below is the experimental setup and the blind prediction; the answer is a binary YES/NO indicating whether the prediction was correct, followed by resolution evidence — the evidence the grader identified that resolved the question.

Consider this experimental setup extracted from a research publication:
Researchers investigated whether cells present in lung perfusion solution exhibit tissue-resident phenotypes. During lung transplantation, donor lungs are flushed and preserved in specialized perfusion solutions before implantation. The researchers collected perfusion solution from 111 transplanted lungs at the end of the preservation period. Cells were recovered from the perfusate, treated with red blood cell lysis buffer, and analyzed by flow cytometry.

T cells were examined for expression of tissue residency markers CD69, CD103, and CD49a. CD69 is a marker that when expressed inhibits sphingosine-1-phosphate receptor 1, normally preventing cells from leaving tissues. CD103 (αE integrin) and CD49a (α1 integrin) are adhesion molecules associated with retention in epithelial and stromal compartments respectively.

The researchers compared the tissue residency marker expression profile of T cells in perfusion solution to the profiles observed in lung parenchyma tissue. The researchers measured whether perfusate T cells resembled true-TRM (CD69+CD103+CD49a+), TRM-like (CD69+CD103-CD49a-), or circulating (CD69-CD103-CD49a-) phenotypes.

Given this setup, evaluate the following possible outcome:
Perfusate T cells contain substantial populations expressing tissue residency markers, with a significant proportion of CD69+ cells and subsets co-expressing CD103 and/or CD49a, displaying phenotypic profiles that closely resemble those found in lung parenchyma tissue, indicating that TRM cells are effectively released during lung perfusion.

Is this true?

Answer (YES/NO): NO